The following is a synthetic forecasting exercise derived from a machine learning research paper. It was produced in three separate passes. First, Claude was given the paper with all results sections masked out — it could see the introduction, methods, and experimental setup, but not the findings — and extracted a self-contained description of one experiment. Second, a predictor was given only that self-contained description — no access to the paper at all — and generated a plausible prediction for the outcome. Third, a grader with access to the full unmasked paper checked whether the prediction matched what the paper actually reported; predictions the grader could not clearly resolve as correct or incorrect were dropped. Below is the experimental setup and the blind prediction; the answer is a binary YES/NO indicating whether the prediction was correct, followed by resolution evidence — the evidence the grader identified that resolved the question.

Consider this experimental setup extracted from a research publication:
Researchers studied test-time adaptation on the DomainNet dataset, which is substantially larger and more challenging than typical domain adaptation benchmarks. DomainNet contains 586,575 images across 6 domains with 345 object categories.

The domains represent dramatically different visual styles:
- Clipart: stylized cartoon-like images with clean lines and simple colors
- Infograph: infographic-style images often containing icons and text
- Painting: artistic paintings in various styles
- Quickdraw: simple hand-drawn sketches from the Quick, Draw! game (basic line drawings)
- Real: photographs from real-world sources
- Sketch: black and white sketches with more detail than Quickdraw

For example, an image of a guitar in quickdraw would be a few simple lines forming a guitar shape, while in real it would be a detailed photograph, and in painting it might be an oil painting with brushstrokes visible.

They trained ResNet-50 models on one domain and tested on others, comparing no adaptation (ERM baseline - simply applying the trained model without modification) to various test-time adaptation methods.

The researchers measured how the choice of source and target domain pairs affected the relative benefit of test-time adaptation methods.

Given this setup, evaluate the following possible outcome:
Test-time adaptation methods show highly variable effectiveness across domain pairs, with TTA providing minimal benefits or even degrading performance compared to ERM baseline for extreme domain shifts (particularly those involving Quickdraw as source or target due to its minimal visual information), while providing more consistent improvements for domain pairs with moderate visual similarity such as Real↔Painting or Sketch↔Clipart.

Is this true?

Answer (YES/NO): NO